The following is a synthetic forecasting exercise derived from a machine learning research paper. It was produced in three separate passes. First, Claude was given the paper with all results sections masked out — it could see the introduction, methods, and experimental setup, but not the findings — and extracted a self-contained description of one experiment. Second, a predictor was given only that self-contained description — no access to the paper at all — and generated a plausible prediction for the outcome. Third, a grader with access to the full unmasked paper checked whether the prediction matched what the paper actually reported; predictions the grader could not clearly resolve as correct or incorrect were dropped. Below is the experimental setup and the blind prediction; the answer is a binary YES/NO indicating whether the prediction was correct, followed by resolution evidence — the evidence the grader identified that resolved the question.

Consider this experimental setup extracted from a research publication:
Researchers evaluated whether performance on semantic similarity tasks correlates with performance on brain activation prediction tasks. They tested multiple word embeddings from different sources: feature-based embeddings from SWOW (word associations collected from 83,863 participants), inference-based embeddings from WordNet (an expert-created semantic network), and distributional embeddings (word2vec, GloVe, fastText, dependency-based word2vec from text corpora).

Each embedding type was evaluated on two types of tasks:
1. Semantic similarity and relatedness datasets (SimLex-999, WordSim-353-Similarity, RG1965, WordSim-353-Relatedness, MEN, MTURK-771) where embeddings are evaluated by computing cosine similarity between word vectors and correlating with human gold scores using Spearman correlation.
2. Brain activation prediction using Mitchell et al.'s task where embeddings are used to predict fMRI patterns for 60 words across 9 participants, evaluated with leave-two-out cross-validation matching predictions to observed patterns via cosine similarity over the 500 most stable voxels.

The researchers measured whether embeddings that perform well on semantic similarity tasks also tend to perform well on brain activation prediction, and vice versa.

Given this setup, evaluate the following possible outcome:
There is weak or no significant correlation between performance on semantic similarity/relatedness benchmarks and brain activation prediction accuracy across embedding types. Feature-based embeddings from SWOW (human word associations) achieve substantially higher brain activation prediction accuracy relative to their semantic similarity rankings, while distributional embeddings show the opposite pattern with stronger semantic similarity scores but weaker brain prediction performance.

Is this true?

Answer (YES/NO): NO